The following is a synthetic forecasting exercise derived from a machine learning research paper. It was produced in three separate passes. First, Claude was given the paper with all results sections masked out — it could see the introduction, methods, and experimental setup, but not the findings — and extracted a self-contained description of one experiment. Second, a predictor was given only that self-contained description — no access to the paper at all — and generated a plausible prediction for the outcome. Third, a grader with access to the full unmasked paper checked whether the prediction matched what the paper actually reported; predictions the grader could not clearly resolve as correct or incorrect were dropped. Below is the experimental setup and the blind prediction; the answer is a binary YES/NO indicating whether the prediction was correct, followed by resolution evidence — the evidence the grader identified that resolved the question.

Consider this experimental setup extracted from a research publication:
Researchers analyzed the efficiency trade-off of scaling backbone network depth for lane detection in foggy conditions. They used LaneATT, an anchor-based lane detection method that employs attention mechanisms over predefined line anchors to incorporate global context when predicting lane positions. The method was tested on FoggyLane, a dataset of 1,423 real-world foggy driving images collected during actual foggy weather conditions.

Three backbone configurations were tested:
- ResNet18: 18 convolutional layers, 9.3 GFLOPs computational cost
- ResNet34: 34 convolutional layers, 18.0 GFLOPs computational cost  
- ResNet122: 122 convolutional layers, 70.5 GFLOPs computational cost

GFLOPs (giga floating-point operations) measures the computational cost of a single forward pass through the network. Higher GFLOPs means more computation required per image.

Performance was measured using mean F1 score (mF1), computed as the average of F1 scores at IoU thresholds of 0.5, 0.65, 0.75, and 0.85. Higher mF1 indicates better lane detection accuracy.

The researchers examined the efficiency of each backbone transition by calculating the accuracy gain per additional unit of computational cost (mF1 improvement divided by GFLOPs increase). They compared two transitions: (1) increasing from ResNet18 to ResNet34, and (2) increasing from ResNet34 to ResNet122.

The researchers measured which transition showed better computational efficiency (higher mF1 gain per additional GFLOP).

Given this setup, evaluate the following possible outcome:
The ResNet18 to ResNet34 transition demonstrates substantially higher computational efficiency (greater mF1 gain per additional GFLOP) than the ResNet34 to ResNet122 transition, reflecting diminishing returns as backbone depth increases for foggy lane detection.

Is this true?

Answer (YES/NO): YES